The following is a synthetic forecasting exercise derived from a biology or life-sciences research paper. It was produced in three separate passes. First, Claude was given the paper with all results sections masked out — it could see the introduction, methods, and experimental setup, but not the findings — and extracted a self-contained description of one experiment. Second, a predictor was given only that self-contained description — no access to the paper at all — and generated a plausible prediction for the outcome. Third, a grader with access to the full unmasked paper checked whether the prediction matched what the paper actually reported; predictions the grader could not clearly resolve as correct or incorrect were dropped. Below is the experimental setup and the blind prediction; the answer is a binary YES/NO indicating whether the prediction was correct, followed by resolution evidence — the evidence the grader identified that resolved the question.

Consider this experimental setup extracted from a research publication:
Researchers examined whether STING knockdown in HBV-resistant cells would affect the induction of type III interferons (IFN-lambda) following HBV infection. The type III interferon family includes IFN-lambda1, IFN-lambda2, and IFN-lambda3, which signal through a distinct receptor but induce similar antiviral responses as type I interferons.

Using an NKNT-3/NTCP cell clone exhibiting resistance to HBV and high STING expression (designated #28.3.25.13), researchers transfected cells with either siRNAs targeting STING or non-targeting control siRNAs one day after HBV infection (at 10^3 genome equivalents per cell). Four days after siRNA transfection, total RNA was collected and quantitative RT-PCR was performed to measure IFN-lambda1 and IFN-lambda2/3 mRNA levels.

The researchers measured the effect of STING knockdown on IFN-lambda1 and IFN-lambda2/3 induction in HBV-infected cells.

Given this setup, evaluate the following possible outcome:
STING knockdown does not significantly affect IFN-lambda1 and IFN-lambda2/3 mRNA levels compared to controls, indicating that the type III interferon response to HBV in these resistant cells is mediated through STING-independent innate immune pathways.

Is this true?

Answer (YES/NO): NO